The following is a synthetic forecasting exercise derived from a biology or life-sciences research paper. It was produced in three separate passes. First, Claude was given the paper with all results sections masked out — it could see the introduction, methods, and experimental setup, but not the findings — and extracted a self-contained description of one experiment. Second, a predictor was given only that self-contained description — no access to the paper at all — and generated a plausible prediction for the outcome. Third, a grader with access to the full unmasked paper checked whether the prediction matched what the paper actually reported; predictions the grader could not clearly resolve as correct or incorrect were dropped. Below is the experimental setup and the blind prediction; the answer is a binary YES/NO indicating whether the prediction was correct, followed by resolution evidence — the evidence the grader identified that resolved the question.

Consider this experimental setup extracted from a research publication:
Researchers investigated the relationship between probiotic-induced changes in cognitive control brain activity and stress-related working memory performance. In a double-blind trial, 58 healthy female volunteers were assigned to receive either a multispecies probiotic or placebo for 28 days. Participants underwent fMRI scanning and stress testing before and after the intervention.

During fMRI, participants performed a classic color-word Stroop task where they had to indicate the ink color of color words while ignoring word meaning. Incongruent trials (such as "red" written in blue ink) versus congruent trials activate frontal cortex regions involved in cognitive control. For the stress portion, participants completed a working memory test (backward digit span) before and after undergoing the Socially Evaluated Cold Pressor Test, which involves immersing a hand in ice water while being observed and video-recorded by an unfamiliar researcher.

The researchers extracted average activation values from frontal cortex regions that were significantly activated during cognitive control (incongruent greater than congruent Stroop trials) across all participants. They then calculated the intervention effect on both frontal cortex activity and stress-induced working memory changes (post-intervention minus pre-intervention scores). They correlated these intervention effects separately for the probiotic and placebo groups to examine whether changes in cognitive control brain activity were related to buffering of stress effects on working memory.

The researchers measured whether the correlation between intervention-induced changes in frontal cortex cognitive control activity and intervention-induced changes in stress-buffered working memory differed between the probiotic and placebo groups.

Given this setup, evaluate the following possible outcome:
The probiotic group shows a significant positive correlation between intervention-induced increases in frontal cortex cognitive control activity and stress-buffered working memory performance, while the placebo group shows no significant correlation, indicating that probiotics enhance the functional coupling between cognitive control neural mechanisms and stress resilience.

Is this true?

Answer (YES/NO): NO